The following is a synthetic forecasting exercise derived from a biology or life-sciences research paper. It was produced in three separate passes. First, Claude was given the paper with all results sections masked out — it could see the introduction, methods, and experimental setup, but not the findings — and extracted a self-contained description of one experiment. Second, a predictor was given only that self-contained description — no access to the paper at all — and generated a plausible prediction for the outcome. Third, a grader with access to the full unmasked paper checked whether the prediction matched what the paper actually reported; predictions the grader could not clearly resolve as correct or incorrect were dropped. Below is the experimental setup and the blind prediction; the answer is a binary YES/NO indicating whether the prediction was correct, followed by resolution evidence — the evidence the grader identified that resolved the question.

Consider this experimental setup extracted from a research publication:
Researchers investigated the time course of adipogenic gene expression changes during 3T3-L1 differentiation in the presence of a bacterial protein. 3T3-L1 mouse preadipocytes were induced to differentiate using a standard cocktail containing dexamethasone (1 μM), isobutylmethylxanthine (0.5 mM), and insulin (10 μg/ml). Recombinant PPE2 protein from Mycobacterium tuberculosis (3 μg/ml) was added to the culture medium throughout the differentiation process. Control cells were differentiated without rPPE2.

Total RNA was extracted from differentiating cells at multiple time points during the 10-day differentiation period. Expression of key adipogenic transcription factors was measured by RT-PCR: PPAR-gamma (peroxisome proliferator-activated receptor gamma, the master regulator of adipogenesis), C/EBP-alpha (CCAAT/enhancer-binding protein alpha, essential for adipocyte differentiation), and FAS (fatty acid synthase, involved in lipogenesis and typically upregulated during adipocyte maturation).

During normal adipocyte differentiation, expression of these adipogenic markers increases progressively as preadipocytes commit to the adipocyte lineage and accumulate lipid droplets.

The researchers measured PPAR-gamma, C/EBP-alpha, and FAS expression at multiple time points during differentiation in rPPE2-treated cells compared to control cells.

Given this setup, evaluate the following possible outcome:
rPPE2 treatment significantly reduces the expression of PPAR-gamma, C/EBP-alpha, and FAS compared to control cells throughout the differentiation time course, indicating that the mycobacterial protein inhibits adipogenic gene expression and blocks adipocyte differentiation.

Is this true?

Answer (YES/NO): YES